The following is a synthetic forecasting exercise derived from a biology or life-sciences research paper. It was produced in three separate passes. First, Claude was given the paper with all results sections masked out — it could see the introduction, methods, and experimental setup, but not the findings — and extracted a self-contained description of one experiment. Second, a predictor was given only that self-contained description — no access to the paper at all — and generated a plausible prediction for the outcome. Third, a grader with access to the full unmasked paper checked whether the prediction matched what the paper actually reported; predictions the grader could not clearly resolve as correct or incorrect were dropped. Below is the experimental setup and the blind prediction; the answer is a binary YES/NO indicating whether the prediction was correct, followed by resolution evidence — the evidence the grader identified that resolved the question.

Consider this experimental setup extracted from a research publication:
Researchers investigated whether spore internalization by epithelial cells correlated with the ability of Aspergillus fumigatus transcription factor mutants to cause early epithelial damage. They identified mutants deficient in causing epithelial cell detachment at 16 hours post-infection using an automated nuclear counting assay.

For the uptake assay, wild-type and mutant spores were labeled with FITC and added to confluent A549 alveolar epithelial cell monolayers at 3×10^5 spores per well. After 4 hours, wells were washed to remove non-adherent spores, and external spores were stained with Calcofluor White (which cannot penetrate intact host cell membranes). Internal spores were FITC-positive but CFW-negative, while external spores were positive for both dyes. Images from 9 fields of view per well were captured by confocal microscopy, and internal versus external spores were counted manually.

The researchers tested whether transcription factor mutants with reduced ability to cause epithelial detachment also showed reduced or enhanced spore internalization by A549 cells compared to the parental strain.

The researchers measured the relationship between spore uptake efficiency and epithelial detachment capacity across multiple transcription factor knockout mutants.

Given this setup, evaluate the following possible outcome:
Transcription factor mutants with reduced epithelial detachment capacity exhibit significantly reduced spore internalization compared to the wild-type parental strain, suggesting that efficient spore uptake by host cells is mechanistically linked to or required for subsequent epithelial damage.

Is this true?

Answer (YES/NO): NO